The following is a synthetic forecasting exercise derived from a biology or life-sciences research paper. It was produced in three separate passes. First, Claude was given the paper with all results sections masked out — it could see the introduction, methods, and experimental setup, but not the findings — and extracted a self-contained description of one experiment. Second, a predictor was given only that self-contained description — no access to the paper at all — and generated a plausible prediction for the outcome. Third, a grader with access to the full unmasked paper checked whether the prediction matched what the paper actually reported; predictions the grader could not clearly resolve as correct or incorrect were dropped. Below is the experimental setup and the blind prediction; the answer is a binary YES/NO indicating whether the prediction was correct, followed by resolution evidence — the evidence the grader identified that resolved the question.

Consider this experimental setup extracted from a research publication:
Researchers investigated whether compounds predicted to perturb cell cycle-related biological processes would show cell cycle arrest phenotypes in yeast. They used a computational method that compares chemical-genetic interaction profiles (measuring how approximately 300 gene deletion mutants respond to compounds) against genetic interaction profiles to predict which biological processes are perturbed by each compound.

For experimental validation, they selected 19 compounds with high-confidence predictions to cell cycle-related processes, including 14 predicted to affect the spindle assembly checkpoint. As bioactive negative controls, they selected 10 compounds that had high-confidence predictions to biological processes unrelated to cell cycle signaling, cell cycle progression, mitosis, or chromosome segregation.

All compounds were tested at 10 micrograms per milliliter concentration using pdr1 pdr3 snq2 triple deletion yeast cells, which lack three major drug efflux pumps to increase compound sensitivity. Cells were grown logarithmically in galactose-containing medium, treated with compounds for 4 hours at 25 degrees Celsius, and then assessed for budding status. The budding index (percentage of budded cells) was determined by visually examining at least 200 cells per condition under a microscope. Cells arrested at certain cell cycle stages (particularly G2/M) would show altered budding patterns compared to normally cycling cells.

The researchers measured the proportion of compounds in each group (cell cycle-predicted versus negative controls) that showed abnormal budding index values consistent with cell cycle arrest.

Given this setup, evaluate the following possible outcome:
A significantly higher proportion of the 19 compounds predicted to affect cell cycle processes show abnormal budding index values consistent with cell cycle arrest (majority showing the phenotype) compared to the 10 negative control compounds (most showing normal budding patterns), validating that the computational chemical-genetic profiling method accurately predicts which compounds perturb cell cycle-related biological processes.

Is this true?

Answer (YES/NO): NO